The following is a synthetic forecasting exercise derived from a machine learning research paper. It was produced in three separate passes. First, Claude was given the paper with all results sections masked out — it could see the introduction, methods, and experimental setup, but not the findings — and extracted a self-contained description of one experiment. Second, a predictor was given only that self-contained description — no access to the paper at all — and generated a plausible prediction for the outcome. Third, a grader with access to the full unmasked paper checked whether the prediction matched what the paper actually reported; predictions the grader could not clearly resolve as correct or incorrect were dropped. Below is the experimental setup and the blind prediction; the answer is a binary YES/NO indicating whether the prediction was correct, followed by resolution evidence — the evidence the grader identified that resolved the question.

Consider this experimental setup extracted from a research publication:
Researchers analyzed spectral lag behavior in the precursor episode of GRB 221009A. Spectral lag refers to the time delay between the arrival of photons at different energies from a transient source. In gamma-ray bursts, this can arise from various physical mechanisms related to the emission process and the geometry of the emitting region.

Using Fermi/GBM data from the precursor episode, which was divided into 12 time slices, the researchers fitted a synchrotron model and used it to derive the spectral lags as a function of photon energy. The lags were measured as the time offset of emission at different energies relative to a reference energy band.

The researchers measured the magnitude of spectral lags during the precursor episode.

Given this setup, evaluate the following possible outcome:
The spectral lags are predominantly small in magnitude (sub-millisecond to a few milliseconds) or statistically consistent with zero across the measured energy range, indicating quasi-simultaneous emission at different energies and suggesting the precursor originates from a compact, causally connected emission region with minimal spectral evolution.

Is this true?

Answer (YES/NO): NO